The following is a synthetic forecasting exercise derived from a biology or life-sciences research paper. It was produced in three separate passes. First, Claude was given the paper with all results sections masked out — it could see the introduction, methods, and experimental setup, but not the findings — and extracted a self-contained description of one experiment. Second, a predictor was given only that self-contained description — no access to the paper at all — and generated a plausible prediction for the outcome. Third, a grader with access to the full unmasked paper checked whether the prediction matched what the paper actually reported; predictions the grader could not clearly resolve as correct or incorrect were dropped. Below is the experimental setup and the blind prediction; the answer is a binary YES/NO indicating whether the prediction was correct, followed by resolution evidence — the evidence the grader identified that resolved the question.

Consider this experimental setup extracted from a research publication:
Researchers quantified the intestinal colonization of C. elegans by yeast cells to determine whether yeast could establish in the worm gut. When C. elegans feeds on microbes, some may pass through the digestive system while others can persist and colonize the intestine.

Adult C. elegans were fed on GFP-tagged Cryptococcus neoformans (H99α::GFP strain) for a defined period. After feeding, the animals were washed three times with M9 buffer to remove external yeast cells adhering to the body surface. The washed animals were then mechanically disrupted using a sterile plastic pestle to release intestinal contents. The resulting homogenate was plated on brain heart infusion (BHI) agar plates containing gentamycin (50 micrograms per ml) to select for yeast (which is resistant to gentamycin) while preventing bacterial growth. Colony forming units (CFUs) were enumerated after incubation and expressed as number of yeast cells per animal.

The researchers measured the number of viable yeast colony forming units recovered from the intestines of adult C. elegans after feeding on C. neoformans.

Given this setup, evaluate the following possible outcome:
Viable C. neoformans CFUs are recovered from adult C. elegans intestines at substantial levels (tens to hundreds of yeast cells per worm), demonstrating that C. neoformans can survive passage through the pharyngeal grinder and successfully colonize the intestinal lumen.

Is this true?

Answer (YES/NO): YES